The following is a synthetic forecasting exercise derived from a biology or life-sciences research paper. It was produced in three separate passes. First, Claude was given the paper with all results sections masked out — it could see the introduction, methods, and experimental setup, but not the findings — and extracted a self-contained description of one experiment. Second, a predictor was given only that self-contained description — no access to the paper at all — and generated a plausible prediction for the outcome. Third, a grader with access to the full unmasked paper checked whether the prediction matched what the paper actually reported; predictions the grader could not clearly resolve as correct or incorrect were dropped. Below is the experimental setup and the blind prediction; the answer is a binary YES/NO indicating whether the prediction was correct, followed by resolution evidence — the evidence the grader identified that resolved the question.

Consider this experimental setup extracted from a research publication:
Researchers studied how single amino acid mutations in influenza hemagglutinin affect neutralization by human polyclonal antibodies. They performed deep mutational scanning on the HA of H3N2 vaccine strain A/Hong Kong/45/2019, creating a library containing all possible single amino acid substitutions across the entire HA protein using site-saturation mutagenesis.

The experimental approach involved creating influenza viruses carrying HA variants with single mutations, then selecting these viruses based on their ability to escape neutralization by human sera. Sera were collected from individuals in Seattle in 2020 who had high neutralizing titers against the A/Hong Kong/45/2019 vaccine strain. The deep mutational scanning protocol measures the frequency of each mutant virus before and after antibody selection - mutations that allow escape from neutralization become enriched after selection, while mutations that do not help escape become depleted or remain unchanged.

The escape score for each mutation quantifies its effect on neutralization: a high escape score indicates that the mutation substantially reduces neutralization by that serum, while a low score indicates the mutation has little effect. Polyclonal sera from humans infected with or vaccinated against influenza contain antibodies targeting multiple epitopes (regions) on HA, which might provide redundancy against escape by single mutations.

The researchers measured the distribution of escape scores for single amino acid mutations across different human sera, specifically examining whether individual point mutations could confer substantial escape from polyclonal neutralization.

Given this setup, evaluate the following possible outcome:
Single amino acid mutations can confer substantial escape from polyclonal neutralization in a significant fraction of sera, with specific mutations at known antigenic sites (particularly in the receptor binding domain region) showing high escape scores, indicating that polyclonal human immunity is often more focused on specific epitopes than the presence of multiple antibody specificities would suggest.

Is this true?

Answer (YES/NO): YES